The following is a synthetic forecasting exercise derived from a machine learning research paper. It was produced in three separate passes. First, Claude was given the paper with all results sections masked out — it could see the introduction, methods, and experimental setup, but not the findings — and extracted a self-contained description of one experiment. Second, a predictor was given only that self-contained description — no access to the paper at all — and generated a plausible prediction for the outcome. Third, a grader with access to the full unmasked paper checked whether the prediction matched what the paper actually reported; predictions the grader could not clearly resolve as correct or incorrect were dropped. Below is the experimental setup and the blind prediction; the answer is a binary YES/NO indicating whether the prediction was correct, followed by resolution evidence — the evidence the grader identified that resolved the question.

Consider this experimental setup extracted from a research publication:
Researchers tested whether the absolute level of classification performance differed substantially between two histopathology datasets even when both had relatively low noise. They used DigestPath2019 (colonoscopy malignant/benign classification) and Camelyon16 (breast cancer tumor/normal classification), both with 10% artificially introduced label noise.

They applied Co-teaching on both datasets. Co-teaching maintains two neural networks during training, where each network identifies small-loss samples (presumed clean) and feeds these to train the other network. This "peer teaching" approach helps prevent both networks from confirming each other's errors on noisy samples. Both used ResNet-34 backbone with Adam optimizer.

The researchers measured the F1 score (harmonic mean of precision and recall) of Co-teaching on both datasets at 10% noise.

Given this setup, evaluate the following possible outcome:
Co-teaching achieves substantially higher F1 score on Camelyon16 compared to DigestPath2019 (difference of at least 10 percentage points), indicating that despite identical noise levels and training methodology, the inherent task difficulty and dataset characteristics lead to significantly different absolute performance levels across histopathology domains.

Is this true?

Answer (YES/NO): NO